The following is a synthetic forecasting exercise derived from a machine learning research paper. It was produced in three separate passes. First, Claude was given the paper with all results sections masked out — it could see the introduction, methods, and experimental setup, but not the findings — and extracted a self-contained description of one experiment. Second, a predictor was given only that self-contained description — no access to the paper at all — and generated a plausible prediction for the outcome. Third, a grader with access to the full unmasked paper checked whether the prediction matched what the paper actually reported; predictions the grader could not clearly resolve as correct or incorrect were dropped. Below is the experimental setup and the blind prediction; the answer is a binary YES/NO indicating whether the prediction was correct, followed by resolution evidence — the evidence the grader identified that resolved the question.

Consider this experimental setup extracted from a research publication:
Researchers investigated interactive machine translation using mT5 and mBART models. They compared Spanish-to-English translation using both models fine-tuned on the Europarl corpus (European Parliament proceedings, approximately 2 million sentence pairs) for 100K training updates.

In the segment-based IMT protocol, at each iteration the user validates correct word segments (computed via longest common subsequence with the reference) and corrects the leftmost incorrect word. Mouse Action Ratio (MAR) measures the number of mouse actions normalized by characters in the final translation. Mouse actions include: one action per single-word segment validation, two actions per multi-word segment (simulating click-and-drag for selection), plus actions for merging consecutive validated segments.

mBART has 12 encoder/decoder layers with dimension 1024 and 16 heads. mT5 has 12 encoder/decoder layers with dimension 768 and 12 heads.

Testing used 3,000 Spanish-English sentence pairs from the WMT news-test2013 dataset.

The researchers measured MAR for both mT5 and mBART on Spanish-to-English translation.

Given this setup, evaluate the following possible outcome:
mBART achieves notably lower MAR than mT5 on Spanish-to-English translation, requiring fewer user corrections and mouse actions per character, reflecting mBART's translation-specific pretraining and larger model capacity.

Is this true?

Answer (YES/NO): YES